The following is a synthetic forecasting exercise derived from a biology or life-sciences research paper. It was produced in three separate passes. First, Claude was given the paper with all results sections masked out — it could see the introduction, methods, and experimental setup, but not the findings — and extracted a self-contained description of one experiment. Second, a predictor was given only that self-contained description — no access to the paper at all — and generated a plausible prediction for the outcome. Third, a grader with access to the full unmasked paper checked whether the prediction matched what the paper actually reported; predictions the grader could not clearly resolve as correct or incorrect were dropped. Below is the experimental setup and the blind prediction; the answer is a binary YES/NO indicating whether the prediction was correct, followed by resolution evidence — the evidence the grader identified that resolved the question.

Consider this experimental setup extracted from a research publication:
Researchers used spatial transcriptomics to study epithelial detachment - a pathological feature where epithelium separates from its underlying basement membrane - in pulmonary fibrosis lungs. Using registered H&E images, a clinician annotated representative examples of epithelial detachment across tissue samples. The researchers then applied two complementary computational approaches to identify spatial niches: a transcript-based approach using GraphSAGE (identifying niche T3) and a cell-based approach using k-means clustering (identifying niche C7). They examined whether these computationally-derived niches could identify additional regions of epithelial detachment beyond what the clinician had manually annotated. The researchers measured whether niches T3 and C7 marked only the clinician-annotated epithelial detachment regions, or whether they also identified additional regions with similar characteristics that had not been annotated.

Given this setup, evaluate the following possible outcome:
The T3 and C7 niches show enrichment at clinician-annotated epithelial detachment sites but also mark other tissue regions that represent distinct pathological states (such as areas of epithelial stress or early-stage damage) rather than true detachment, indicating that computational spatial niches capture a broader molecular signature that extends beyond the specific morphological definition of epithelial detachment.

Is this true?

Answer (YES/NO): NO